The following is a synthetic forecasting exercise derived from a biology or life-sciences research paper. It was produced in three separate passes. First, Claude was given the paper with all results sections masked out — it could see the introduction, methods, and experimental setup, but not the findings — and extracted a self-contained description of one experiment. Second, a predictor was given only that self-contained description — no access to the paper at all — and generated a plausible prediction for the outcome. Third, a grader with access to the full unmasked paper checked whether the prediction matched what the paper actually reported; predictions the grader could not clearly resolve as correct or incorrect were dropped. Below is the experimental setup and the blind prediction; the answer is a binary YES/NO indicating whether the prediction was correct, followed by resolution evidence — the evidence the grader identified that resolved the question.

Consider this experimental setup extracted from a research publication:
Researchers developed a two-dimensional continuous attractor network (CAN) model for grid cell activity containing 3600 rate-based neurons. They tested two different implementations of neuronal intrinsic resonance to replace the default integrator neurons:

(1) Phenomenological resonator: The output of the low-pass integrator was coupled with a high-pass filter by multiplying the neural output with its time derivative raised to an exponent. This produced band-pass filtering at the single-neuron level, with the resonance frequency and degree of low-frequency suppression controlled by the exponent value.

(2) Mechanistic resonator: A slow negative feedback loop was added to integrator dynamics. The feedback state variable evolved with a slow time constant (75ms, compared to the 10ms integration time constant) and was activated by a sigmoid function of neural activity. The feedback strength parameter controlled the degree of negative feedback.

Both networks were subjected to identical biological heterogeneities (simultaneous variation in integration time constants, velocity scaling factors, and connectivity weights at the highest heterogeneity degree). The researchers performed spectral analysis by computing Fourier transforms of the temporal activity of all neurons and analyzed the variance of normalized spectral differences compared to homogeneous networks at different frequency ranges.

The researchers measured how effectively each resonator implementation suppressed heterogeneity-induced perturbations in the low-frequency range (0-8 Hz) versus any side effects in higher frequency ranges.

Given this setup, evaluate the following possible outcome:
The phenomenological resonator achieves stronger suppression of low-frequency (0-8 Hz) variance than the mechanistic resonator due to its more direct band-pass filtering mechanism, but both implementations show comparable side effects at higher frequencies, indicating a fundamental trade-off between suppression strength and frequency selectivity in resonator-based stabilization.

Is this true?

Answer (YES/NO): NO